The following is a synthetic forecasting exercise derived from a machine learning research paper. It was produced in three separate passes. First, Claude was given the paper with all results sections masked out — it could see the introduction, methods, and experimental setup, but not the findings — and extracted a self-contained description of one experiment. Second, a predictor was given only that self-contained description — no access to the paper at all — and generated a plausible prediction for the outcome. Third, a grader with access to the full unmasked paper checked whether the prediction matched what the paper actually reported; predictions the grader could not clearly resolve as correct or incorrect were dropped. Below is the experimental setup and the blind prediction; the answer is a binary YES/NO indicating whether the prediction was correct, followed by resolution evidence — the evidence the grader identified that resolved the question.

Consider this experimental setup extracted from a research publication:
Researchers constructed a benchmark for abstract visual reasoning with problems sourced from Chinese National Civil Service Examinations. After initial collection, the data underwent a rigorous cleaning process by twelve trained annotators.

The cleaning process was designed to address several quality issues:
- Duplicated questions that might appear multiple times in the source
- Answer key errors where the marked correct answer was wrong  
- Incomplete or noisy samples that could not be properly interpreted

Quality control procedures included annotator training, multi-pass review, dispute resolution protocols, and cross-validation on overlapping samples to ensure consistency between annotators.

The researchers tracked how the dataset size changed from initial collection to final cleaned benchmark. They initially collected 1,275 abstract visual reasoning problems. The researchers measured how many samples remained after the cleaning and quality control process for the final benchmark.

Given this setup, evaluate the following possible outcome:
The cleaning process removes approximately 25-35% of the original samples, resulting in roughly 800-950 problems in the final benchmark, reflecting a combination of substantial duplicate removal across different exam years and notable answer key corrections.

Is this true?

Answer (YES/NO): NO